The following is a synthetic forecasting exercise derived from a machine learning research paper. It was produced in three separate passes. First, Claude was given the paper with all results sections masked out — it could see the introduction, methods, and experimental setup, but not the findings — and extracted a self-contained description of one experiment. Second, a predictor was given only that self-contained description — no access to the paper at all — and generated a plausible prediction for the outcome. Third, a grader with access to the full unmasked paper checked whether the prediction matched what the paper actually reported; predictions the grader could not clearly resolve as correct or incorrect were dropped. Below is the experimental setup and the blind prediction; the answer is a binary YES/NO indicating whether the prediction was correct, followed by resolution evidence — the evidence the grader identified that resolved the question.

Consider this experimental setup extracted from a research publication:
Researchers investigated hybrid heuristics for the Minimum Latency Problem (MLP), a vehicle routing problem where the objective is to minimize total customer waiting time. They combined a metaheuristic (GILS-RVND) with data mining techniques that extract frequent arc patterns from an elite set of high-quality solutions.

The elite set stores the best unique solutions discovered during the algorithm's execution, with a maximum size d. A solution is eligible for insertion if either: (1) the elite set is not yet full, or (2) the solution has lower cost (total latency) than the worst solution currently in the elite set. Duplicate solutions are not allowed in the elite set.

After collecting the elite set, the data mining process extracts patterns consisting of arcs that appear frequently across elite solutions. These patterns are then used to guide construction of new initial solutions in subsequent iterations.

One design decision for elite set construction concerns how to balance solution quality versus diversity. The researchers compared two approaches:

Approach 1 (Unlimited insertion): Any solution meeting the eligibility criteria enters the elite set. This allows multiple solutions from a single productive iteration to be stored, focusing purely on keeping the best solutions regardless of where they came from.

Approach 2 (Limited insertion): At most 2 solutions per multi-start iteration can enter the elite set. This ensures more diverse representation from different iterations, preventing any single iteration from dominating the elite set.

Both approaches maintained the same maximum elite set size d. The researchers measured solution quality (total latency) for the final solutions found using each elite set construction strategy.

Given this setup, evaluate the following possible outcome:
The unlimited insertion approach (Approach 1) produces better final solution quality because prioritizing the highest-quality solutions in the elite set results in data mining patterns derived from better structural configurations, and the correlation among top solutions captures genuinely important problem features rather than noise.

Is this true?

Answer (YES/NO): YES